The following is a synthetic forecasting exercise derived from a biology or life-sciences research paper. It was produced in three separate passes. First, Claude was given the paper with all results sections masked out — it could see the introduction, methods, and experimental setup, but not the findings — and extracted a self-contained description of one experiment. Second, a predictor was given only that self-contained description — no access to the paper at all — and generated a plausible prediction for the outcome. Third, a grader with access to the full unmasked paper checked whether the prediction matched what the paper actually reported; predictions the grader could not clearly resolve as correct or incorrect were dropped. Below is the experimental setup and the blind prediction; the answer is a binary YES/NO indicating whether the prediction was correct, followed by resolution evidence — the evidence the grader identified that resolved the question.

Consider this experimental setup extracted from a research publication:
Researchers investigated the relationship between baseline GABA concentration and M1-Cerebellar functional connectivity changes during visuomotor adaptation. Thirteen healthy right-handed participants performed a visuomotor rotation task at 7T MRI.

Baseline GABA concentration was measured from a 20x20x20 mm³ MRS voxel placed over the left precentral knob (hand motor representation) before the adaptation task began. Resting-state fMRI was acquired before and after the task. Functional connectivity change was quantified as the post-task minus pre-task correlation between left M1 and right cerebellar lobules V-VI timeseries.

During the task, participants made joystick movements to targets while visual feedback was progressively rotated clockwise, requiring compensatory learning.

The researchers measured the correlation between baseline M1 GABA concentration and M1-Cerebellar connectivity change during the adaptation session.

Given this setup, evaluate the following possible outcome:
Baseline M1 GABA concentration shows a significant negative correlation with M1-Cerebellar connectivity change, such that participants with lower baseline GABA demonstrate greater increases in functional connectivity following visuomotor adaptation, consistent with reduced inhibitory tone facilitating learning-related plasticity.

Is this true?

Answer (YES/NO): NO